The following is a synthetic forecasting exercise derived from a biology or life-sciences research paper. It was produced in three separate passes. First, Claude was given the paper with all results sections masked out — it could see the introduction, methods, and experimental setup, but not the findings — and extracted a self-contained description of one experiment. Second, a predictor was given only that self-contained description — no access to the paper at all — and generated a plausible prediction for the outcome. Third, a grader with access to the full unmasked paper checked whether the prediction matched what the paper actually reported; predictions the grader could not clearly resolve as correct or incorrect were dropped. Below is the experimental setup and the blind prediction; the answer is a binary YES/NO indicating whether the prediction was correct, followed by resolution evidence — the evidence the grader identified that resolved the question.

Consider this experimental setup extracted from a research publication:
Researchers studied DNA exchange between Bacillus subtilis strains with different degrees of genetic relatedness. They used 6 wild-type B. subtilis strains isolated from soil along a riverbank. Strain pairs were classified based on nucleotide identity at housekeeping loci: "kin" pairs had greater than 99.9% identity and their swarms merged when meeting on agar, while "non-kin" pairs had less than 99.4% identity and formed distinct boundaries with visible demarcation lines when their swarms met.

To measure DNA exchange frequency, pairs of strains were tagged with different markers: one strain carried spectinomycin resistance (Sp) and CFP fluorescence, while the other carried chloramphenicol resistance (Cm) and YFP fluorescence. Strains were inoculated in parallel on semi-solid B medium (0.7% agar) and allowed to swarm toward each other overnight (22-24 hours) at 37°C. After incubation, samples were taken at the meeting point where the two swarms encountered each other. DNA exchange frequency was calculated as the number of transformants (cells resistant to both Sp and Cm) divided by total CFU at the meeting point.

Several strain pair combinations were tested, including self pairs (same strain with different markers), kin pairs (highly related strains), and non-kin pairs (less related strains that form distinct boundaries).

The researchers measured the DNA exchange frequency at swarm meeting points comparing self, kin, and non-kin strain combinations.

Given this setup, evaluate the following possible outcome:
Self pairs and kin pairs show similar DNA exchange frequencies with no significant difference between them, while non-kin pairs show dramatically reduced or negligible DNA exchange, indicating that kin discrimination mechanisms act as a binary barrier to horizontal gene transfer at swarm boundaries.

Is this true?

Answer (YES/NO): NO